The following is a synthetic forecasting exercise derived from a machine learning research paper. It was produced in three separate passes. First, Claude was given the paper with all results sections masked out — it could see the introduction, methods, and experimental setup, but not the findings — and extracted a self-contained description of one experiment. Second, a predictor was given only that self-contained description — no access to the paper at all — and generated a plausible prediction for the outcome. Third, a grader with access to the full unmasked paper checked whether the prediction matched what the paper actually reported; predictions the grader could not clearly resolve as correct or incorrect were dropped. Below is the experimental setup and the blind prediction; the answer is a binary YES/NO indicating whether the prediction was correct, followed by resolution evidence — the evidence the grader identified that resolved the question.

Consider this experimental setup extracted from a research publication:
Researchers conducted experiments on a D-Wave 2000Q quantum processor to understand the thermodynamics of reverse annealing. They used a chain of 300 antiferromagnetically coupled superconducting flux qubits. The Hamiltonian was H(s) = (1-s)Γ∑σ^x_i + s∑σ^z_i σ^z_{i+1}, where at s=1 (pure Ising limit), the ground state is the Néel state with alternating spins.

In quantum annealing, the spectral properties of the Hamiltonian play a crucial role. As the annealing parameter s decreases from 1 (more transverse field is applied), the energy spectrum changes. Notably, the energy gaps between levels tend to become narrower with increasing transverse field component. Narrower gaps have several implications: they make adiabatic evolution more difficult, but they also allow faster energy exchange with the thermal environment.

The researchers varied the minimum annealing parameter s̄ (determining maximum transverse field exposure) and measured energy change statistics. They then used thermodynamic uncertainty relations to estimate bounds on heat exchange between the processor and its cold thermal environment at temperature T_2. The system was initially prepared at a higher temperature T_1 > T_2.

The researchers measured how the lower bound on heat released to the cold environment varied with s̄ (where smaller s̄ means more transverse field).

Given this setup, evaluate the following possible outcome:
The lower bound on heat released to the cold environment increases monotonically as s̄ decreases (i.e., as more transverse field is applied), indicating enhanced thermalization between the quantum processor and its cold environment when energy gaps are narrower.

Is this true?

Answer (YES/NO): NO